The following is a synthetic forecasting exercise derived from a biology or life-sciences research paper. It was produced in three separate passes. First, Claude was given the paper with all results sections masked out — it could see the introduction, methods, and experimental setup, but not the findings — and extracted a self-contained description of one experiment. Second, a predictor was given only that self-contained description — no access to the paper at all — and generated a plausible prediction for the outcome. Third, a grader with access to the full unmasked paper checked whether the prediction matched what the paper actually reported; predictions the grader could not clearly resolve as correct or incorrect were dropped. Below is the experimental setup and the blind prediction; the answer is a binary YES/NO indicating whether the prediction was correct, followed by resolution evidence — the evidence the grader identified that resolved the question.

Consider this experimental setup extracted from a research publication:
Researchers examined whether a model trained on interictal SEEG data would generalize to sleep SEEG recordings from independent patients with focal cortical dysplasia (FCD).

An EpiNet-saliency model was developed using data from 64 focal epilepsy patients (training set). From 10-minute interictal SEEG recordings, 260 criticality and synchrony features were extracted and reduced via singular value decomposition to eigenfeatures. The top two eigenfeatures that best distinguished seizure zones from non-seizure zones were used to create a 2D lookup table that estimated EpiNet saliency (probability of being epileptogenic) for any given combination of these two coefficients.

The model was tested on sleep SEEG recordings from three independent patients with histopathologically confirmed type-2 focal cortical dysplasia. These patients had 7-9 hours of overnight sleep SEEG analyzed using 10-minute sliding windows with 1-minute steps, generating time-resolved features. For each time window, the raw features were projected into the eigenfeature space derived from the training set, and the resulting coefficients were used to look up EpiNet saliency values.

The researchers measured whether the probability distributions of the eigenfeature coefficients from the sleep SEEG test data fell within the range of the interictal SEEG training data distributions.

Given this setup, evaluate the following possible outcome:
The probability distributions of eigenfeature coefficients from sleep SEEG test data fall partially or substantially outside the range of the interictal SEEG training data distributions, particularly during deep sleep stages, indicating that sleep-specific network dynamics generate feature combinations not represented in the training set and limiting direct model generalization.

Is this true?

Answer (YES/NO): NO